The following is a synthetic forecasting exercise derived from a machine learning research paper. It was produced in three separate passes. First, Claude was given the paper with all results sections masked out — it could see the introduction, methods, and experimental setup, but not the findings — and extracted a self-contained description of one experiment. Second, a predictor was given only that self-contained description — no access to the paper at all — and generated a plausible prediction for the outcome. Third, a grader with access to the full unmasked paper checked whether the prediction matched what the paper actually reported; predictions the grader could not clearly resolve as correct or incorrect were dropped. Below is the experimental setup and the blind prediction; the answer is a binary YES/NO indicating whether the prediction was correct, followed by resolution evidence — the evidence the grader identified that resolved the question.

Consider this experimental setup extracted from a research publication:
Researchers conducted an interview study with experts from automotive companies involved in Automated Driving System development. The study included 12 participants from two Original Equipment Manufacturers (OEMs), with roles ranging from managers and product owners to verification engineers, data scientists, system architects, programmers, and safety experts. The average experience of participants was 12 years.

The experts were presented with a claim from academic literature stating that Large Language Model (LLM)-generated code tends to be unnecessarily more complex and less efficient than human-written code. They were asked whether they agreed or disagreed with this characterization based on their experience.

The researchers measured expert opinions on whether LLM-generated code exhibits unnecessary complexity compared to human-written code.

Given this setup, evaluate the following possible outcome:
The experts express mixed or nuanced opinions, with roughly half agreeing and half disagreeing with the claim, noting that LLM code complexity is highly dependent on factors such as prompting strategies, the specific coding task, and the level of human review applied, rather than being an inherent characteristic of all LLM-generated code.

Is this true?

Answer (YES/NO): NO